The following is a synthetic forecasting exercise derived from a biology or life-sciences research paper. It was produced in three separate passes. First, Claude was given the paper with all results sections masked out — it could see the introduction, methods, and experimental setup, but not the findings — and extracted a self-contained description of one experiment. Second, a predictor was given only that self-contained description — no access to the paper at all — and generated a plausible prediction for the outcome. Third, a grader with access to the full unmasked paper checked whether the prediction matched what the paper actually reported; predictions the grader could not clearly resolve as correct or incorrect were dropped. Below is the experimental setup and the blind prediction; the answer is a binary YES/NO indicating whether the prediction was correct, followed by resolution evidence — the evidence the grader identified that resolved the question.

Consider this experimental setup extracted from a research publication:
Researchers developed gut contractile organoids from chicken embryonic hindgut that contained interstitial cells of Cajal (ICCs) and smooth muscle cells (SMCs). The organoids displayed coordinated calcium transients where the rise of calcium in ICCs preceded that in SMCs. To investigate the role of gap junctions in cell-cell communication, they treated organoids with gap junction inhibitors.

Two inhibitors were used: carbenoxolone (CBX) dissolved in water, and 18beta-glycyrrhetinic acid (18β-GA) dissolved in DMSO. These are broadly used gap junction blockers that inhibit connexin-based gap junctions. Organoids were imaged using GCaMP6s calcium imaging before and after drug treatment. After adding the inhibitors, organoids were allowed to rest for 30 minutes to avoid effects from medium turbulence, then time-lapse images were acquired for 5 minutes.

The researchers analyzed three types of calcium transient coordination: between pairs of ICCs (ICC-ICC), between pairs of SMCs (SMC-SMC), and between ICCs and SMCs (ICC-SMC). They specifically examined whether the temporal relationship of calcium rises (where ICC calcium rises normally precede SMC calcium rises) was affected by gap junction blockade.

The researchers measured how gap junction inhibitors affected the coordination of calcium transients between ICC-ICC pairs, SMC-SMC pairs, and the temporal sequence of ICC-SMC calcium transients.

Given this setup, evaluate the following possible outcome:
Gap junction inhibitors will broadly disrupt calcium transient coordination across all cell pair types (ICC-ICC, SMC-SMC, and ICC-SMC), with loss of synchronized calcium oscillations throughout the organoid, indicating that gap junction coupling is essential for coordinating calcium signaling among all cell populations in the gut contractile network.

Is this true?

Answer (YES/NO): NO